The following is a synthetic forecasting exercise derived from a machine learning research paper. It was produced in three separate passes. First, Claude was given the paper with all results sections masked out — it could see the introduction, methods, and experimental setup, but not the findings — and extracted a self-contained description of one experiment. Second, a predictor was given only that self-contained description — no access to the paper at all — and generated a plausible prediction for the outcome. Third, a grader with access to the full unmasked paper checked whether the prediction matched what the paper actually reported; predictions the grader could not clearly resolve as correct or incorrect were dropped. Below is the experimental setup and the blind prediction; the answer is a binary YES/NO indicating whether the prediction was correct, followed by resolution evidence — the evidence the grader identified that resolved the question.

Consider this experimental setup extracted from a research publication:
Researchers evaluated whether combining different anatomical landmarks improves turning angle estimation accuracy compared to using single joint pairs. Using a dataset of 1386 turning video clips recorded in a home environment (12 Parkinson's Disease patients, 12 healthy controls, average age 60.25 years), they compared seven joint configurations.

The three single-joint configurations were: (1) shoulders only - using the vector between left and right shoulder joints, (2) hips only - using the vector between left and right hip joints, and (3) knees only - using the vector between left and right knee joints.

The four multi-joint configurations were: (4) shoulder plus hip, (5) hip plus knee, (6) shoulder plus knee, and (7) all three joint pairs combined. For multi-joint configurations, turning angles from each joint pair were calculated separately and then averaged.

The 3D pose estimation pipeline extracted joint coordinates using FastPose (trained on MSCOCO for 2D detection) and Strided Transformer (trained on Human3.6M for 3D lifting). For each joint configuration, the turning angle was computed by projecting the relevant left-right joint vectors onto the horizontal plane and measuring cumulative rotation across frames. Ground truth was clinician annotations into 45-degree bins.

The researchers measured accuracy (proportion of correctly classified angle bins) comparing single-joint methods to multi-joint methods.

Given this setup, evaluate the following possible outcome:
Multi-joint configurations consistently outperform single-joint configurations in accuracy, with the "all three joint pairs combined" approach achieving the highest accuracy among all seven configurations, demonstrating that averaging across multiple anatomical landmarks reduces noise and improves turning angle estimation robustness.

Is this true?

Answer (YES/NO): NO